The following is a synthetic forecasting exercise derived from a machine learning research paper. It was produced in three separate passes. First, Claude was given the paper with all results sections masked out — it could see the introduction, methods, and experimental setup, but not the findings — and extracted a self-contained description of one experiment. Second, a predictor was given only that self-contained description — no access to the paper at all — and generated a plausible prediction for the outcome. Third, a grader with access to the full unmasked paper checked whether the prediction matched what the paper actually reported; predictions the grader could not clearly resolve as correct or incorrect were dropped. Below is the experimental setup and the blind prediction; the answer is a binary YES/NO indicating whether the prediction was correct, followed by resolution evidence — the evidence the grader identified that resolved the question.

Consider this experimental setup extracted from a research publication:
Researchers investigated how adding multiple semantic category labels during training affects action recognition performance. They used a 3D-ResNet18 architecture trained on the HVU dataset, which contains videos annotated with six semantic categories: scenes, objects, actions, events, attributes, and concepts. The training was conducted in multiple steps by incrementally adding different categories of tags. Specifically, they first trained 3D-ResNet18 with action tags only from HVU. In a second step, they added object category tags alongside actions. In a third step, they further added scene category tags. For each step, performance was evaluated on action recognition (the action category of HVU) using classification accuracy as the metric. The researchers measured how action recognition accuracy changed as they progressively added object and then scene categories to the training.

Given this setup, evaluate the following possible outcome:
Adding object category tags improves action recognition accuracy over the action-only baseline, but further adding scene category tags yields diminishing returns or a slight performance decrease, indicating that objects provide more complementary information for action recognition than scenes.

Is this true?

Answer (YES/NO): NO